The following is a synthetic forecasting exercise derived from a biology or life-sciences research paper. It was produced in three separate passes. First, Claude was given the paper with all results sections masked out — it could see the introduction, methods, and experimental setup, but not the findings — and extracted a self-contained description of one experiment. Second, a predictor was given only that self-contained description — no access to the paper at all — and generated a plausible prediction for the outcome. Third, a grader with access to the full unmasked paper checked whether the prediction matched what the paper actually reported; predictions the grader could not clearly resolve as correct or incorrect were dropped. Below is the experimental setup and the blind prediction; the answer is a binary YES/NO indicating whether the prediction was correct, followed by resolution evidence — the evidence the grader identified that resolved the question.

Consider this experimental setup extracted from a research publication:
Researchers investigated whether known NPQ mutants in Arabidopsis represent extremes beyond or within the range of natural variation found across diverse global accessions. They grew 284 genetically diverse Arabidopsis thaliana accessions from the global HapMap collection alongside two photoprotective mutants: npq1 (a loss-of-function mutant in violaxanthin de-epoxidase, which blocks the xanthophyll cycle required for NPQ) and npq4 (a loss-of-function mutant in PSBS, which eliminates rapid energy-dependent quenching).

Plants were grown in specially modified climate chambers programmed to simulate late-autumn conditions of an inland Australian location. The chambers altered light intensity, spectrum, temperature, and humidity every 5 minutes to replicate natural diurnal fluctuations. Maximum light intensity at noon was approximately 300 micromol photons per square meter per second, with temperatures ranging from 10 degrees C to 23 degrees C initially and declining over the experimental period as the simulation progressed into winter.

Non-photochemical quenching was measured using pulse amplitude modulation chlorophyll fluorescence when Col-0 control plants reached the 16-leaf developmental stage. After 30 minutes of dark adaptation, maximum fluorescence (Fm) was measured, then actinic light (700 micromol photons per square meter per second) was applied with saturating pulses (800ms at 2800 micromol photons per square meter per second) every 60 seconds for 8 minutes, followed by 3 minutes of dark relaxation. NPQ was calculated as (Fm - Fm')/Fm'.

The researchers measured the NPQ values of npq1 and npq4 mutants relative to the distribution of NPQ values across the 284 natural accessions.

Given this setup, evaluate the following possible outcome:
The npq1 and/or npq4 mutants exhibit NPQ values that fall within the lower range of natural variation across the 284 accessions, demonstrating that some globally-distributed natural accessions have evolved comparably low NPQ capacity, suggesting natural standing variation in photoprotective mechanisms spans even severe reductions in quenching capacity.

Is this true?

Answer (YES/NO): NO